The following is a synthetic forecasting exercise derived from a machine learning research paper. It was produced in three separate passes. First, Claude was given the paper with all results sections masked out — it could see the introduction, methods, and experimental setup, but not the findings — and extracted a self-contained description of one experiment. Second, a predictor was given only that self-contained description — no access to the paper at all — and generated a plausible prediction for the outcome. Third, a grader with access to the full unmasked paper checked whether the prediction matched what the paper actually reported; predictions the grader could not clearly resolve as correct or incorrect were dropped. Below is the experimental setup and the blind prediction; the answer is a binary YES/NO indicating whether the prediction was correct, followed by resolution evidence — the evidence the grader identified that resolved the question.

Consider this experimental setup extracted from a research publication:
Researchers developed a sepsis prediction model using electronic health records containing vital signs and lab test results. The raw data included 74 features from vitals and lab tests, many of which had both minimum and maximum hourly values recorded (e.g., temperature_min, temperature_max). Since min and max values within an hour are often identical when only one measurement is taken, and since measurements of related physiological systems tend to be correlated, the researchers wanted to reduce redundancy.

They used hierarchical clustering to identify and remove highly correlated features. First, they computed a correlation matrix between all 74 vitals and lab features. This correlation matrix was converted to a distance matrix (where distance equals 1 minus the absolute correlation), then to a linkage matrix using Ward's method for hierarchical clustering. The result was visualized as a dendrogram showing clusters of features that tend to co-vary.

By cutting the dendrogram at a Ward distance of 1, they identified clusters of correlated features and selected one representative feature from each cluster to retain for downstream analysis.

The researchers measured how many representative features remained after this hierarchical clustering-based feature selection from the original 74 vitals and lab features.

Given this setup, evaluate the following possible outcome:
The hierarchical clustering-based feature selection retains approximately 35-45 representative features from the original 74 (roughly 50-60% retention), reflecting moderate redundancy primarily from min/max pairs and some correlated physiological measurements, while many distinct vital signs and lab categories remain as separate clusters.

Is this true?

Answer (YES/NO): YES